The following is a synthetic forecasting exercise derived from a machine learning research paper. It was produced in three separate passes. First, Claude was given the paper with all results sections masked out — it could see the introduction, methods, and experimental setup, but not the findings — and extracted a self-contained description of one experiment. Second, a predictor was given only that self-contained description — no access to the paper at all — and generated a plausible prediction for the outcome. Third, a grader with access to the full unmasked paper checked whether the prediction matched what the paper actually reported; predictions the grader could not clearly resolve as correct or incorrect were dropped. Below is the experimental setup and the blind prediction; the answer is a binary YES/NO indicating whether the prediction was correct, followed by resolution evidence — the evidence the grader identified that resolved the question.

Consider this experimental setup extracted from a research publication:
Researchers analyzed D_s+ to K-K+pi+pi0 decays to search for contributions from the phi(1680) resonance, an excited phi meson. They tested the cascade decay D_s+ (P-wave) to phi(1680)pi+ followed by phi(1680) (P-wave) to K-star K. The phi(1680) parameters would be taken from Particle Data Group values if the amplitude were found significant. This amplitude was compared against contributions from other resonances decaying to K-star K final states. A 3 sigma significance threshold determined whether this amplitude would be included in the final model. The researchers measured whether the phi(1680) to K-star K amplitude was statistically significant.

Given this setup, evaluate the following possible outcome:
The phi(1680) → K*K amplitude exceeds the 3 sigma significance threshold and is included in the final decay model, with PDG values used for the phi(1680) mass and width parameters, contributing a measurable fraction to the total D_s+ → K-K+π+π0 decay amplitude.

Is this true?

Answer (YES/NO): NO